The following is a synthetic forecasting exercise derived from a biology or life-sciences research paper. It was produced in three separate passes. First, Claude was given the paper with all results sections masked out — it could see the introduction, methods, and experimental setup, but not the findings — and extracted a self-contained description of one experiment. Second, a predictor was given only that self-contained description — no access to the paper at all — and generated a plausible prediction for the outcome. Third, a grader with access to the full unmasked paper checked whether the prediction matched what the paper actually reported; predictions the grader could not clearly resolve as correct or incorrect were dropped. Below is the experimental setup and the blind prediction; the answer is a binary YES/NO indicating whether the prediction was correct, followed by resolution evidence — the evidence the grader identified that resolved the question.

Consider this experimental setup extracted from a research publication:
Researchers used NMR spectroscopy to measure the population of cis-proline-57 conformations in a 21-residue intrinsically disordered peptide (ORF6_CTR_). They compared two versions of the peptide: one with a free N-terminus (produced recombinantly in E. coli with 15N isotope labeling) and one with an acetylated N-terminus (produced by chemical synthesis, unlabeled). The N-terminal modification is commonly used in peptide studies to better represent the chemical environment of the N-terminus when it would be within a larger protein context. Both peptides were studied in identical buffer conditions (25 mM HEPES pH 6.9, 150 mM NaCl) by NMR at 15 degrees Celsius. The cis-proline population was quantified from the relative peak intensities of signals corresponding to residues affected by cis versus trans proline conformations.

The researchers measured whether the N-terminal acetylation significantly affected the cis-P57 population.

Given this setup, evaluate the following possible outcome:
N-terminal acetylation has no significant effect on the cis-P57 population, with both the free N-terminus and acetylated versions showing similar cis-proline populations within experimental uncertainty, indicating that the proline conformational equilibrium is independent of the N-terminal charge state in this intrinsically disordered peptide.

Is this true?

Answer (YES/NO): YES